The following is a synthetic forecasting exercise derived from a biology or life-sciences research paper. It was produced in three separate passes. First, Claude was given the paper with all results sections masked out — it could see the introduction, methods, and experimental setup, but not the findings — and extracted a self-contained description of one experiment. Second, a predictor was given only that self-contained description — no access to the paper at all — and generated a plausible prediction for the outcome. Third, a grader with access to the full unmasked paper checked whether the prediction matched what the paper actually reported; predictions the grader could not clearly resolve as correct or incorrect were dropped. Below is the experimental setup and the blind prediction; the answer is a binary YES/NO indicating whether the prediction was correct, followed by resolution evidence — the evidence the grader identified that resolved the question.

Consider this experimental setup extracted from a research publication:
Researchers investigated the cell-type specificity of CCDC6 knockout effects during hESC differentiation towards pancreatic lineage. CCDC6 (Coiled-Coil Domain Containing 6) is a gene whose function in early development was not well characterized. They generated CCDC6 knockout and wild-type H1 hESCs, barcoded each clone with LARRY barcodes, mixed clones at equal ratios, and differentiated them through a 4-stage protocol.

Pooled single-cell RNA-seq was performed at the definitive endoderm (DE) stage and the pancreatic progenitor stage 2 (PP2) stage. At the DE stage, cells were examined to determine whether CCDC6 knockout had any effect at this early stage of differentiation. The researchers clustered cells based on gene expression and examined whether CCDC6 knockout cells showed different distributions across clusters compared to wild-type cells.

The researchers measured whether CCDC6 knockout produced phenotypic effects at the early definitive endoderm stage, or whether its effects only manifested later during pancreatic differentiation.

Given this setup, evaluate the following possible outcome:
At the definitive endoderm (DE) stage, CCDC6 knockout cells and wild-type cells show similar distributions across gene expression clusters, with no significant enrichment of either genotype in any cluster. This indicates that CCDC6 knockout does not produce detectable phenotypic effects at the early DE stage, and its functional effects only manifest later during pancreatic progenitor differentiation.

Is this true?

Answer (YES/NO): NO